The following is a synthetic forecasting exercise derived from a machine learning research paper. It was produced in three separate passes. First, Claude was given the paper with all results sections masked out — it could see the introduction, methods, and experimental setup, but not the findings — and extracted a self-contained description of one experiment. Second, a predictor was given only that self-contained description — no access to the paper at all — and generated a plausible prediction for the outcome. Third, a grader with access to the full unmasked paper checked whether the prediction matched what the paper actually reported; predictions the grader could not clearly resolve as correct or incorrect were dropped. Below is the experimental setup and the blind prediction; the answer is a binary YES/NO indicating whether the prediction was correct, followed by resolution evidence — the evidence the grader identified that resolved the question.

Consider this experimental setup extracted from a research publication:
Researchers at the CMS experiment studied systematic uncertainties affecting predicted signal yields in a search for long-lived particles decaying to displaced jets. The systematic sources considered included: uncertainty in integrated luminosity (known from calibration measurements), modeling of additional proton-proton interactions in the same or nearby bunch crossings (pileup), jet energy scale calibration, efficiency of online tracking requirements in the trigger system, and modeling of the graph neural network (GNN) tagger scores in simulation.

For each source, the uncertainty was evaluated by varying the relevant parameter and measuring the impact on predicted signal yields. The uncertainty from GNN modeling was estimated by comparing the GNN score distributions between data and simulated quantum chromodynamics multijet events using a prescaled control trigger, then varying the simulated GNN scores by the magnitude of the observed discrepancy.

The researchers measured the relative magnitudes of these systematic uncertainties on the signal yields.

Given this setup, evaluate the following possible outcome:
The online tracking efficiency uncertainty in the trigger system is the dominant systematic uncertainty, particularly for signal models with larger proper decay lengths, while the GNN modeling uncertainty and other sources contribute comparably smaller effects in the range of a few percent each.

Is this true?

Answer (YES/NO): NO